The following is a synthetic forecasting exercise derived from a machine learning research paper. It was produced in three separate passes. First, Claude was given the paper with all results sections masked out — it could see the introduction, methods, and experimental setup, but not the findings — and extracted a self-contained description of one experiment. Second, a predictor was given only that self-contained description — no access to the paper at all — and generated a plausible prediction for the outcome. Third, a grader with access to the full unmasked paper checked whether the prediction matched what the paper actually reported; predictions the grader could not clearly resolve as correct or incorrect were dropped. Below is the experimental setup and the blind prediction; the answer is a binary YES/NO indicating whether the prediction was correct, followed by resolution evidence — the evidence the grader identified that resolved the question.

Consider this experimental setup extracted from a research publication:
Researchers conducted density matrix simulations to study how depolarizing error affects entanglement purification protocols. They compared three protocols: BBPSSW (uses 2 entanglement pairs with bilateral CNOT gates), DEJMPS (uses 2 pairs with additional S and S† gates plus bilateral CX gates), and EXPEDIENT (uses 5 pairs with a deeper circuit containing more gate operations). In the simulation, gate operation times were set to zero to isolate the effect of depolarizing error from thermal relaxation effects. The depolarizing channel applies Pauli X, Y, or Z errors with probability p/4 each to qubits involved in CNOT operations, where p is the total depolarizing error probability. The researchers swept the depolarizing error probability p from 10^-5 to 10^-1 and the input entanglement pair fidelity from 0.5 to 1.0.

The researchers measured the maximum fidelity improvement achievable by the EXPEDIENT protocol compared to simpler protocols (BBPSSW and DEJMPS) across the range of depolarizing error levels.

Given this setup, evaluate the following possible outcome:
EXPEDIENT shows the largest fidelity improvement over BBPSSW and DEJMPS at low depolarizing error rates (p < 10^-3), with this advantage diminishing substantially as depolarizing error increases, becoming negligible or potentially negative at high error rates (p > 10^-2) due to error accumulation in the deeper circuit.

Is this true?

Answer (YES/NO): NO